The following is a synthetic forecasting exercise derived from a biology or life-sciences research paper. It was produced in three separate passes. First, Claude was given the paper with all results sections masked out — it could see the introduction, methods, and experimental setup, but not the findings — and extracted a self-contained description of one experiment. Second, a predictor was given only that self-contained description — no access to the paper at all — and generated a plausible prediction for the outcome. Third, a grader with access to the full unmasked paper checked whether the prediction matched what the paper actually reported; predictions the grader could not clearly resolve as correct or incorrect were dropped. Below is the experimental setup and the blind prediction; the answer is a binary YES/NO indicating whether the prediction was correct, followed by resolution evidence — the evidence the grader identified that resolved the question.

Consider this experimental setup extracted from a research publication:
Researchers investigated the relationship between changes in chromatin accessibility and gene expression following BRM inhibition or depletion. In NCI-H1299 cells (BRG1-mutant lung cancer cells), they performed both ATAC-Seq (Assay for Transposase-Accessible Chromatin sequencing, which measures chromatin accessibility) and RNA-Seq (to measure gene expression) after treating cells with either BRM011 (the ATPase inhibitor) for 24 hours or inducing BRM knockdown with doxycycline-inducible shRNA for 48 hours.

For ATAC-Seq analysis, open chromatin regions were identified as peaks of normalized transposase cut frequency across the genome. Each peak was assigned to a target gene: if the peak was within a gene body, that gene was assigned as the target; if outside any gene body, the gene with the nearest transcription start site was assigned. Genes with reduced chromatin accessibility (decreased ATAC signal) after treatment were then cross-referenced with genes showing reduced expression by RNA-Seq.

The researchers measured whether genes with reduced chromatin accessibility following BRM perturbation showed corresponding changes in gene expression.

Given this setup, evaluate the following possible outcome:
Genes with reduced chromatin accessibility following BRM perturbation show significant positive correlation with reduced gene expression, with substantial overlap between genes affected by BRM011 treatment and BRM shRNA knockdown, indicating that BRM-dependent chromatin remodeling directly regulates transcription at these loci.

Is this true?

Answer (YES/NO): YES